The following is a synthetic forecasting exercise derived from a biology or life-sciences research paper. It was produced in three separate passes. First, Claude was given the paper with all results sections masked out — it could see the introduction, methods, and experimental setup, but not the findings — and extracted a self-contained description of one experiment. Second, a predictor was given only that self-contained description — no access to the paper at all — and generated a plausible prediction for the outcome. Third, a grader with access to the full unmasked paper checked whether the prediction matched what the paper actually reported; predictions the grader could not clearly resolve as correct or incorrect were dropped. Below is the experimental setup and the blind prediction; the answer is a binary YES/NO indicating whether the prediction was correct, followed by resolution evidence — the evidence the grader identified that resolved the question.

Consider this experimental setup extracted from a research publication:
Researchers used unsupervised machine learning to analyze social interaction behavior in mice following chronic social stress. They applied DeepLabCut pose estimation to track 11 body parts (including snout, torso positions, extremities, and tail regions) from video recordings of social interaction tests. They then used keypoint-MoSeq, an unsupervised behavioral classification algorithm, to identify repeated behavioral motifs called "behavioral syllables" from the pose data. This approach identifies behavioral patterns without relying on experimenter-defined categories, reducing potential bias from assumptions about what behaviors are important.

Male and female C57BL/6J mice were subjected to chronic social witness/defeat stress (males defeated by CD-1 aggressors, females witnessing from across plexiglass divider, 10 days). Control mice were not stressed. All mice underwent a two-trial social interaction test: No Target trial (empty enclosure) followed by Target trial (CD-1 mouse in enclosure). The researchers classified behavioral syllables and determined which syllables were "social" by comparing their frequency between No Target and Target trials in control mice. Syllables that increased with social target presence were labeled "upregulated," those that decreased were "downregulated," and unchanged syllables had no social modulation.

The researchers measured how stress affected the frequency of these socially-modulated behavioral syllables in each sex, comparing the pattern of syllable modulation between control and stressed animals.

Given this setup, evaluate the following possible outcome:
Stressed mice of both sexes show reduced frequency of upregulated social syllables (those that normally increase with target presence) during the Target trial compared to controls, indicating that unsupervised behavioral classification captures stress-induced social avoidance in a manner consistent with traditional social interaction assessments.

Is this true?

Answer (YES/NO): NO